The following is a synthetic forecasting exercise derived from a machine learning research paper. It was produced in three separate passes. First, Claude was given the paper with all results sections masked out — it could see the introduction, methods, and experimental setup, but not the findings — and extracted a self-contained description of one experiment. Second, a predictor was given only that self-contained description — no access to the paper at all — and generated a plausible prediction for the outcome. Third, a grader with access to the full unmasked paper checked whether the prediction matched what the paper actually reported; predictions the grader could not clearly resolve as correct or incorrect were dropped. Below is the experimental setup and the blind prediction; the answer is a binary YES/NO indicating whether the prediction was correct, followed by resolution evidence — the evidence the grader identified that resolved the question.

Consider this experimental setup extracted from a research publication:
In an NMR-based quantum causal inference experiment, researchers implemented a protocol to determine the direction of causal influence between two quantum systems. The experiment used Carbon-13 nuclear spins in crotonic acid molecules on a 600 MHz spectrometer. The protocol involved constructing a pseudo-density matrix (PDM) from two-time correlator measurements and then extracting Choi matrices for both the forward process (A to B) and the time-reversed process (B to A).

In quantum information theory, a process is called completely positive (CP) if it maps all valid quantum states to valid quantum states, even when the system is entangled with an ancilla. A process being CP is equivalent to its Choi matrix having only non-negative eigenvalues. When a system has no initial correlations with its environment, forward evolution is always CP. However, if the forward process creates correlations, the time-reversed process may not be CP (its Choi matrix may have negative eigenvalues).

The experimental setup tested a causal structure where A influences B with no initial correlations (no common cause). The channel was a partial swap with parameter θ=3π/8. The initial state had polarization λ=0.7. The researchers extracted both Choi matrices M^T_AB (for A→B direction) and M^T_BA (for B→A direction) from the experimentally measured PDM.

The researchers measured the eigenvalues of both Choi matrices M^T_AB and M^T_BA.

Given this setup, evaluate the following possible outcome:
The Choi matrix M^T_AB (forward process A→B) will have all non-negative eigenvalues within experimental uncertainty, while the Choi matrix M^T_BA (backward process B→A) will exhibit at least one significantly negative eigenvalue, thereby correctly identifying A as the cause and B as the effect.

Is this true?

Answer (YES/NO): YES